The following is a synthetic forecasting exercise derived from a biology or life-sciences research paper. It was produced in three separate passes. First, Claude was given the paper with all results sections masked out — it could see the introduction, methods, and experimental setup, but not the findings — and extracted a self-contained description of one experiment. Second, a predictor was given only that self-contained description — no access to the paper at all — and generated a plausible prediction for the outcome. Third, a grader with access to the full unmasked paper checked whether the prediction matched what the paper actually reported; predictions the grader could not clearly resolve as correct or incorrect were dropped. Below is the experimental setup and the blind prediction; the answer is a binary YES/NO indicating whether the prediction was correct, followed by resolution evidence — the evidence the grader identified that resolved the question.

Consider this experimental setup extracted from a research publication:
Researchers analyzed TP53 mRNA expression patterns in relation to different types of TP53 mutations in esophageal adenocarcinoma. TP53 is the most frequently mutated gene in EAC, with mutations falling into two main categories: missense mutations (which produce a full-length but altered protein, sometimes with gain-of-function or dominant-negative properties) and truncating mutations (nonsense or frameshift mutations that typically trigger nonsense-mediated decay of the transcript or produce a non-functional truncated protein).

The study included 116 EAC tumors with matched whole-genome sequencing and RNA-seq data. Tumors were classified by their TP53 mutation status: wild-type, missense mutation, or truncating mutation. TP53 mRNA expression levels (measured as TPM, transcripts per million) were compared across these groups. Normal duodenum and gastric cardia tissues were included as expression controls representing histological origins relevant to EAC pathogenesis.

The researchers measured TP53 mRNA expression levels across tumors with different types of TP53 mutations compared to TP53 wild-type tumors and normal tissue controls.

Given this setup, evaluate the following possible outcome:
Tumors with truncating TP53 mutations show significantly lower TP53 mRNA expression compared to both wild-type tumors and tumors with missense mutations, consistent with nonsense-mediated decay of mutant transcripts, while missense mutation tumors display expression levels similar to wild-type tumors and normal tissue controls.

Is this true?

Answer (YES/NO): NO